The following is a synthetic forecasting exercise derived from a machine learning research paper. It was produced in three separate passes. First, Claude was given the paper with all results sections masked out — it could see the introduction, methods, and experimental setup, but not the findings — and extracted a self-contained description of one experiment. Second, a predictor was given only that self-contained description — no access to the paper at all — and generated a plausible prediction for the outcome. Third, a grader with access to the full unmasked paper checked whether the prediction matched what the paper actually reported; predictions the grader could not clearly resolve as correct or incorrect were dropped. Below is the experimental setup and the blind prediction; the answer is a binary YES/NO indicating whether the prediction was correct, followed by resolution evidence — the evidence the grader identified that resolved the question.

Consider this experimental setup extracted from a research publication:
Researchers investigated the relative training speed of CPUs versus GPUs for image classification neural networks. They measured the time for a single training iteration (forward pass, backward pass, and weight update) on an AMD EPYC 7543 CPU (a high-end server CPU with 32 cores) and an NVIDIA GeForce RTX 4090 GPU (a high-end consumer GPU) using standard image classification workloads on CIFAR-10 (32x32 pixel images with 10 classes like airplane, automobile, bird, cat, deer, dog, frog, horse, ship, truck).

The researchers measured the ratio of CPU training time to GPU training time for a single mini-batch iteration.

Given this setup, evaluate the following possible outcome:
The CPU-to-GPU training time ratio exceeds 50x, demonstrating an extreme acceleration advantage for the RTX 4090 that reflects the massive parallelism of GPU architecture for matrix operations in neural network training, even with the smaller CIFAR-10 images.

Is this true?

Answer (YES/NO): NO